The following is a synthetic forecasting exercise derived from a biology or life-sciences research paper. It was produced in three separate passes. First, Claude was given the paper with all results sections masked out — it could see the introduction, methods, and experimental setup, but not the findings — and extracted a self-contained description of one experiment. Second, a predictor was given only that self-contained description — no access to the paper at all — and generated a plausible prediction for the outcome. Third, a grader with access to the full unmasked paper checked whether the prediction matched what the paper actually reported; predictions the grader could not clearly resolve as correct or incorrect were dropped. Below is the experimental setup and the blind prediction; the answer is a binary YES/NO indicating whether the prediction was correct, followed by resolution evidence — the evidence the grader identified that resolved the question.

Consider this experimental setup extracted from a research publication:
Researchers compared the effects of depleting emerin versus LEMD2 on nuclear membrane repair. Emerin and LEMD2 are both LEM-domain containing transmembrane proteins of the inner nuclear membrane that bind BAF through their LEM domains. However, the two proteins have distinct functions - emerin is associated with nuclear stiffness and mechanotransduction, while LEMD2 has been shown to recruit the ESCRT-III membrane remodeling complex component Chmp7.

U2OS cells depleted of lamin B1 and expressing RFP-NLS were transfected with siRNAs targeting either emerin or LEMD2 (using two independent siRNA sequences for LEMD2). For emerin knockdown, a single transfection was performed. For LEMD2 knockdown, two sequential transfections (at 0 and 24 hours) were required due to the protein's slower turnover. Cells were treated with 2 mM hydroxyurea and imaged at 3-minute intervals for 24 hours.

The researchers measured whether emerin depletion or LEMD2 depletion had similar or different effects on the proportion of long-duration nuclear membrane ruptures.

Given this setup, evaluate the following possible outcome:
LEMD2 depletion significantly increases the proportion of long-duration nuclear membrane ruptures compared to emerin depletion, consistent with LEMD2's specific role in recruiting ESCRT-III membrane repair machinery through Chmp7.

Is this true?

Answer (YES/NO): NO